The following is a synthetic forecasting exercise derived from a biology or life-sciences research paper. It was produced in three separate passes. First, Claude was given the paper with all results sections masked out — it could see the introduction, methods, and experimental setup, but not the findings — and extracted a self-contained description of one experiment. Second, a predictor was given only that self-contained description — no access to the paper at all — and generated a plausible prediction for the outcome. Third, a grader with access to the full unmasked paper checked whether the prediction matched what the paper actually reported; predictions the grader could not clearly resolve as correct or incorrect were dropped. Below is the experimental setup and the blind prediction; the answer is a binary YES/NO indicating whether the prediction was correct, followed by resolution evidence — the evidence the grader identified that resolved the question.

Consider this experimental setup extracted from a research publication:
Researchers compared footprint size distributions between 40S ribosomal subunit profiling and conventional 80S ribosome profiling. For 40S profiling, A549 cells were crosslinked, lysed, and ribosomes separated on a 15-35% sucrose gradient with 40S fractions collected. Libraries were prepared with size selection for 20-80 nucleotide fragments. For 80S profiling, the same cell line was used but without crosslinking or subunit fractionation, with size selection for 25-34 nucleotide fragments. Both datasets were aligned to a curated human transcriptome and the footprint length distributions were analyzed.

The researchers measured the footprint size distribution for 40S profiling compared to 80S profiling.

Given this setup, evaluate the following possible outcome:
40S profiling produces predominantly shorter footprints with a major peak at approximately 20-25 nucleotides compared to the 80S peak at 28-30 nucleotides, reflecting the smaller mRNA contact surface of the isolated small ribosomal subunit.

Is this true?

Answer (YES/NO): NO